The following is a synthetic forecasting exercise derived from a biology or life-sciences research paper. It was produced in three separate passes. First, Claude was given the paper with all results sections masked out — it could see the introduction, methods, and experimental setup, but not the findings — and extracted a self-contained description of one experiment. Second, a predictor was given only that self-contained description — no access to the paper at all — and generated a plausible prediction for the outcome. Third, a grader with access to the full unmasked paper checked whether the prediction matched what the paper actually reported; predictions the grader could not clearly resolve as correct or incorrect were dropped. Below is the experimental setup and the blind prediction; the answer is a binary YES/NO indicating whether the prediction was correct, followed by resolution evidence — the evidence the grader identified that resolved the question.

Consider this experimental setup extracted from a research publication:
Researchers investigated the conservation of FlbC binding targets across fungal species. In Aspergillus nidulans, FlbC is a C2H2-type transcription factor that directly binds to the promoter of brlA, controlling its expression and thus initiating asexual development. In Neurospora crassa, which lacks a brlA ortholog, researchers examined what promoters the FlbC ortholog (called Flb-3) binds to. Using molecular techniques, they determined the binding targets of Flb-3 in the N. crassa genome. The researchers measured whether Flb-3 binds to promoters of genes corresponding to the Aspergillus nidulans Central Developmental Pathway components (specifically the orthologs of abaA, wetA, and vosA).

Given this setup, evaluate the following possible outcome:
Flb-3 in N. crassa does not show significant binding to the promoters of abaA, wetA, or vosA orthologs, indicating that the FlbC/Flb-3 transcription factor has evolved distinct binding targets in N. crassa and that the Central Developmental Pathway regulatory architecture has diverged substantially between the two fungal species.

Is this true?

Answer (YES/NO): NO